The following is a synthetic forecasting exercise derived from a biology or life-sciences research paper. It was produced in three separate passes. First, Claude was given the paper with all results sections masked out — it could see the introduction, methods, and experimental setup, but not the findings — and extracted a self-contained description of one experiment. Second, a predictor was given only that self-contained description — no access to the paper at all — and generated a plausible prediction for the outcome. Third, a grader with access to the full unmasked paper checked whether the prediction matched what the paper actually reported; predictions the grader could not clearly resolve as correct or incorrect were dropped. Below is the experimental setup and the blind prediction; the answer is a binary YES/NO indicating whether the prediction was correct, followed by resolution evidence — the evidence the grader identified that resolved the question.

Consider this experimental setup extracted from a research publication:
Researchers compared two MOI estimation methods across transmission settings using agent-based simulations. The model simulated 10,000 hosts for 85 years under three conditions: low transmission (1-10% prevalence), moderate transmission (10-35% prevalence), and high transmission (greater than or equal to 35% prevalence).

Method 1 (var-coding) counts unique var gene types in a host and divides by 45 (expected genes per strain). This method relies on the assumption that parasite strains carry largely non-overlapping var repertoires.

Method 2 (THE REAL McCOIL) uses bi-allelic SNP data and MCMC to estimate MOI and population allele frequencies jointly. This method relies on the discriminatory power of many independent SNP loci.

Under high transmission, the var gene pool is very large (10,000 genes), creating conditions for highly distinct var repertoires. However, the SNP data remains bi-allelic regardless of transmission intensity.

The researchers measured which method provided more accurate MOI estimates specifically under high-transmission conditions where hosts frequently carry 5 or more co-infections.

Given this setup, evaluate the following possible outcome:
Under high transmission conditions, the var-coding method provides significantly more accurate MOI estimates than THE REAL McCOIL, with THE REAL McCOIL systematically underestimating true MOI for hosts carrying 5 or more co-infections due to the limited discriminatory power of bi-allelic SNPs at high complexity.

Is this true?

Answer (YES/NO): NO